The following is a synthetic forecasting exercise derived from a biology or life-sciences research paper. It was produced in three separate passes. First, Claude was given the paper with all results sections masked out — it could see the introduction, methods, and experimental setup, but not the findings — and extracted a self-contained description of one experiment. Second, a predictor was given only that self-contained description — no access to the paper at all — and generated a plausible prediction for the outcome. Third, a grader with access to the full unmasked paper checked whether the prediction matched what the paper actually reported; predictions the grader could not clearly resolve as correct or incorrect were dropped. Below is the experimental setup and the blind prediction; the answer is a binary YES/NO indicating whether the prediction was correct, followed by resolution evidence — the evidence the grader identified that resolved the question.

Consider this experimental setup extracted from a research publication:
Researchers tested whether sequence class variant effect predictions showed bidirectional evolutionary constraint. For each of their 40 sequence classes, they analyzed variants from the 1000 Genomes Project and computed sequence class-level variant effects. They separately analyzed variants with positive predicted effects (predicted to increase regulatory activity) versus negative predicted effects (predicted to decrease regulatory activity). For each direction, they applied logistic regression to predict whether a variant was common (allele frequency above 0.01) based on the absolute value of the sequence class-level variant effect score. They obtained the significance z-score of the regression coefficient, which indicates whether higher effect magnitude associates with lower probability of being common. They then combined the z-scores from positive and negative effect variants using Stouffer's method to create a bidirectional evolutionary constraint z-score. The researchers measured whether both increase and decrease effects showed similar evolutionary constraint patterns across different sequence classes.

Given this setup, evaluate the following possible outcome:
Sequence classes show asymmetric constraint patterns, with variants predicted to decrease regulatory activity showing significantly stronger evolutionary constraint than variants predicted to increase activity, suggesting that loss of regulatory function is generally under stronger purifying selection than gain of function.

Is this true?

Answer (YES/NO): NO